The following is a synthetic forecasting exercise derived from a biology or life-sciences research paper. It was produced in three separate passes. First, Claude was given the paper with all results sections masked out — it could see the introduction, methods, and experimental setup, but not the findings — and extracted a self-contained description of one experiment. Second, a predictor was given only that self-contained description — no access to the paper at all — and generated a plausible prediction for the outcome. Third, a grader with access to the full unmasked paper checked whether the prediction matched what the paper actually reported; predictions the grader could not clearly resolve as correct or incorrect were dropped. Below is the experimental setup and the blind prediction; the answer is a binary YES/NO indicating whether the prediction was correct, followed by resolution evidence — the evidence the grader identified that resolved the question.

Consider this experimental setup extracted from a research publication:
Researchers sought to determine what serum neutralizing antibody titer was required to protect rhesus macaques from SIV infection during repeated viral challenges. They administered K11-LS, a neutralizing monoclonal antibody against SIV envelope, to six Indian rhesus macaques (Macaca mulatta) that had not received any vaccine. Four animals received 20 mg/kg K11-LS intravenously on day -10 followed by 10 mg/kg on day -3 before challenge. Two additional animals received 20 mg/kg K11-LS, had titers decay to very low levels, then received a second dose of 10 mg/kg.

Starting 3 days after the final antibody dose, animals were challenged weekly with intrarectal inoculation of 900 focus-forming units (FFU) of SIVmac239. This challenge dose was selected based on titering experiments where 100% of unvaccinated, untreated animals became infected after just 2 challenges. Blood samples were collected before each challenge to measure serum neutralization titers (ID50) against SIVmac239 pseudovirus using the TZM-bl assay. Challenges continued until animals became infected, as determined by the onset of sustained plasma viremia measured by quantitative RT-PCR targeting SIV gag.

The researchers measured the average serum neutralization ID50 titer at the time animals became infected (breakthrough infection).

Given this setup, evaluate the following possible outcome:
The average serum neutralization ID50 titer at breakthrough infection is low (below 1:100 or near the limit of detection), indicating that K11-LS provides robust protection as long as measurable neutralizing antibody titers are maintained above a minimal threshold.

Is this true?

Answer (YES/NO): NO